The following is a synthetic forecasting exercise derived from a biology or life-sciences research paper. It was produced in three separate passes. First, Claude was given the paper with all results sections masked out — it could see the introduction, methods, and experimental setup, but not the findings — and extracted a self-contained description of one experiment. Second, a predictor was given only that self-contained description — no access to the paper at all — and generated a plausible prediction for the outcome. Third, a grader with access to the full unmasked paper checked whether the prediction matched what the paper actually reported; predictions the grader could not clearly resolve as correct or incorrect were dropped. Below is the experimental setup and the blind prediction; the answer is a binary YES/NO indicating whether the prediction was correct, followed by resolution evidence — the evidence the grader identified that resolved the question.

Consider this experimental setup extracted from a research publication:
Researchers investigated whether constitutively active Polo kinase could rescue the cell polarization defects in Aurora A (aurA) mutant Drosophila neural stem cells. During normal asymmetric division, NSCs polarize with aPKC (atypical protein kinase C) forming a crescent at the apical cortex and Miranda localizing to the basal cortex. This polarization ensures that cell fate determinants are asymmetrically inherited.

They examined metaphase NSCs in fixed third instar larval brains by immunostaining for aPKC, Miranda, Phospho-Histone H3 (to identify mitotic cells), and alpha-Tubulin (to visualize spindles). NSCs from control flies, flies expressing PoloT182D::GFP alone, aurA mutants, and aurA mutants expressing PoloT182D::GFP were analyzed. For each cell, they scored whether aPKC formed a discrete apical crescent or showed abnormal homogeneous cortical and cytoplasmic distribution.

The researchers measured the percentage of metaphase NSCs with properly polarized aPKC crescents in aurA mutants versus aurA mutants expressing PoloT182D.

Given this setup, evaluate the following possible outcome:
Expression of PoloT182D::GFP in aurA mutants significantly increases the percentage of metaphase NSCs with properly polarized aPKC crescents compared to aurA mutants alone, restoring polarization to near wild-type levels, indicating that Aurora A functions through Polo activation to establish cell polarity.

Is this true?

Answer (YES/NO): YES